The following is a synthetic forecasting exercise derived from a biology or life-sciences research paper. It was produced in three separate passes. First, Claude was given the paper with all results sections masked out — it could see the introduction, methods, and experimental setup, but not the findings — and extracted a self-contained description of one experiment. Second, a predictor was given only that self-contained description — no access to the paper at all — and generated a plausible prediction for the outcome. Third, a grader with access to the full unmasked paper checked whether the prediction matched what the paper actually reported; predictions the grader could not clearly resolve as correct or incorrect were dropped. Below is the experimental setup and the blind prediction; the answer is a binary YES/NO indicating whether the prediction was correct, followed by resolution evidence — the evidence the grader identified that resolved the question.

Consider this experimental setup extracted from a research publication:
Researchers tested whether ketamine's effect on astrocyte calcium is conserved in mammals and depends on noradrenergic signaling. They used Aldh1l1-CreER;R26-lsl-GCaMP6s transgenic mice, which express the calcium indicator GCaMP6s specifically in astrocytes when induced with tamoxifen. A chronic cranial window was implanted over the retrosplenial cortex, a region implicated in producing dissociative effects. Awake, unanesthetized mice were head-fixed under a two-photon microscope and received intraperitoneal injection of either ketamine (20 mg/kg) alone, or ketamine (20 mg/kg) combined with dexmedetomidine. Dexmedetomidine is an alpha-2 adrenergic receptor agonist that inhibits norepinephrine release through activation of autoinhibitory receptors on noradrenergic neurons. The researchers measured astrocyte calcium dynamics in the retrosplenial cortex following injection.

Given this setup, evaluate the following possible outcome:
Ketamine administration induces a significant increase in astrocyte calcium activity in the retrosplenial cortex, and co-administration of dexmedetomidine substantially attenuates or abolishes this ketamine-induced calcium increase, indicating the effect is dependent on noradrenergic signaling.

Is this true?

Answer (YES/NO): YES